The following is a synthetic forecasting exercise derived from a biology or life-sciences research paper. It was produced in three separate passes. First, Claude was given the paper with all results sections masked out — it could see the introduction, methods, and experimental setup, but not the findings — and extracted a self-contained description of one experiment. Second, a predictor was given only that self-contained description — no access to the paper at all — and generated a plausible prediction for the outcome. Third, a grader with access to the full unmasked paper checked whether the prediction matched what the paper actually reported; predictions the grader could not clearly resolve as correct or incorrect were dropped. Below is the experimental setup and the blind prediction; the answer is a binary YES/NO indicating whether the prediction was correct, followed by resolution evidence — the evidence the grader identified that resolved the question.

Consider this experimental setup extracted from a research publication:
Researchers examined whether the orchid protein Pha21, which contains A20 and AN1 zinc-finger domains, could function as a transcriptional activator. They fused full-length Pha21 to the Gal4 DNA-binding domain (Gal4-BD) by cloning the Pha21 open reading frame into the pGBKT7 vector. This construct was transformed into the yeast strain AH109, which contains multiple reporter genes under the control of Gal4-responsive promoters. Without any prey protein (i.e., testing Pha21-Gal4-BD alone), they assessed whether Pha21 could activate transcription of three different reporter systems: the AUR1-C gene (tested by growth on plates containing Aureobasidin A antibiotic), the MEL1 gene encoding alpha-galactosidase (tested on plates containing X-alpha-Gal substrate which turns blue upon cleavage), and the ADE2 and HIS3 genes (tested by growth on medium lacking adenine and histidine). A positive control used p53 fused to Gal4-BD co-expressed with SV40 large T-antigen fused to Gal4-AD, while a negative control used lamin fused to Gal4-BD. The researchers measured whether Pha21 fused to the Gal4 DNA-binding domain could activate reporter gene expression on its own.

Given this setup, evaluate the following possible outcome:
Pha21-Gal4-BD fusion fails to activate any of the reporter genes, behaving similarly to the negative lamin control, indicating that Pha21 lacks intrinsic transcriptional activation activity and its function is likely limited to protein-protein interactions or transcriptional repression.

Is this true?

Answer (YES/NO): YES